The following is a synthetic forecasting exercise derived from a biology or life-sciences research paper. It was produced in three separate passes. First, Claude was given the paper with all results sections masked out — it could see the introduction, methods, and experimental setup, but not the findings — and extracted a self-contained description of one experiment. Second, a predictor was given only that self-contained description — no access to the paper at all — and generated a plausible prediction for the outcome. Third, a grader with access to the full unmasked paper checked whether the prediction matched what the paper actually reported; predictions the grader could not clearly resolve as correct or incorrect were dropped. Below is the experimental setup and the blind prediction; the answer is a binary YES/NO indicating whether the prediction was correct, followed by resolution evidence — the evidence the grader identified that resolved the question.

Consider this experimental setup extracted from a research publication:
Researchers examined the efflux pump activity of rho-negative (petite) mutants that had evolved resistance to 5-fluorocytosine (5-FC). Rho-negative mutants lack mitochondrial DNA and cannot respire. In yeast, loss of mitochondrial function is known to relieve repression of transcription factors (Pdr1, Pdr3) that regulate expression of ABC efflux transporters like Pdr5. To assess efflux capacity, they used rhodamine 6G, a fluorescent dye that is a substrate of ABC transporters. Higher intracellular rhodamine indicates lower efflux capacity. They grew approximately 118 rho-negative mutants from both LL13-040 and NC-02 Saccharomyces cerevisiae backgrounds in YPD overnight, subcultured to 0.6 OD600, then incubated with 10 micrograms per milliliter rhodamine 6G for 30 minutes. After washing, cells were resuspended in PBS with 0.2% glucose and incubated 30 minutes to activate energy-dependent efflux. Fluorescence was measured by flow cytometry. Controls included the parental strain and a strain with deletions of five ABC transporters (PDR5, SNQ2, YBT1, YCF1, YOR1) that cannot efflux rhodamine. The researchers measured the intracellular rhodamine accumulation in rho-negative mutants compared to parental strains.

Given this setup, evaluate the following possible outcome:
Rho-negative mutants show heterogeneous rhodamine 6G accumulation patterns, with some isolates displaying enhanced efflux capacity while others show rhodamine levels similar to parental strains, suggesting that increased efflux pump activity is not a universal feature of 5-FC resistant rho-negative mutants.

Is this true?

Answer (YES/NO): NO